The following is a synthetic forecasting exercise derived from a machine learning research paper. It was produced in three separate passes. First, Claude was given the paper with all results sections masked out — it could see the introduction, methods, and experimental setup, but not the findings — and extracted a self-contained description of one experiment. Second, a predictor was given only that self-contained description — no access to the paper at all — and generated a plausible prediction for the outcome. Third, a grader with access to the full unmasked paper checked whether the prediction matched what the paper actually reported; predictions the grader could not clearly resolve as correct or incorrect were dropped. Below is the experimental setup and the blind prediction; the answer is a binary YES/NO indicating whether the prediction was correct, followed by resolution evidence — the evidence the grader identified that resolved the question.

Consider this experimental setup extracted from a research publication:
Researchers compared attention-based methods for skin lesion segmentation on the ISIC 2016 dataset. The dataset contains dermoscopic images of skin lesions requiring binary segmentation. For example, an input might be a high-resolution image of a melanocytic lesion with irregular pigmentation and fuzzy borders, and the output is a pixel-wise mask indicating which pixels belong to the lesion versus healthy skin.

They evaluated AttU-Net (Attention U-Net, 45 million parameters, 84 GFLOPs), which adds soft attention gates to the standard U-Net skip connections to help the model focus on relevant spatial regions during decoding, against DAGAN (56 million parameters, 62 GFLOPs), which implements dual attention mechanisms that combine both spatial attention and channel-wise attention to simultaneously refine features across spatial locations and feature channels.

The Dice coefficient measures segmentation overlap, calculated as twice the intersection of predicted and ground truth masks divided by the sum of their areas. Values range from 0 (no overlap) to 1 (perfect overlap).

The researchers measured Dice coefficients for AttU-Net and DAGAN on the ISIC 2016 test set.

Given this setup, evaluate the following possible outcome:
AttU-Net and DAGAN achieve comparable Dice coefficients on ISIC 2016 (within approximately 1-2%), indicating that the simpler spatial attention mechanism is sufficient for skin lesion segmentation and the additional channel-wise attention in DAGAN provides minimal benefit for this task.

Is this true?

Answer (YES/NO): NO